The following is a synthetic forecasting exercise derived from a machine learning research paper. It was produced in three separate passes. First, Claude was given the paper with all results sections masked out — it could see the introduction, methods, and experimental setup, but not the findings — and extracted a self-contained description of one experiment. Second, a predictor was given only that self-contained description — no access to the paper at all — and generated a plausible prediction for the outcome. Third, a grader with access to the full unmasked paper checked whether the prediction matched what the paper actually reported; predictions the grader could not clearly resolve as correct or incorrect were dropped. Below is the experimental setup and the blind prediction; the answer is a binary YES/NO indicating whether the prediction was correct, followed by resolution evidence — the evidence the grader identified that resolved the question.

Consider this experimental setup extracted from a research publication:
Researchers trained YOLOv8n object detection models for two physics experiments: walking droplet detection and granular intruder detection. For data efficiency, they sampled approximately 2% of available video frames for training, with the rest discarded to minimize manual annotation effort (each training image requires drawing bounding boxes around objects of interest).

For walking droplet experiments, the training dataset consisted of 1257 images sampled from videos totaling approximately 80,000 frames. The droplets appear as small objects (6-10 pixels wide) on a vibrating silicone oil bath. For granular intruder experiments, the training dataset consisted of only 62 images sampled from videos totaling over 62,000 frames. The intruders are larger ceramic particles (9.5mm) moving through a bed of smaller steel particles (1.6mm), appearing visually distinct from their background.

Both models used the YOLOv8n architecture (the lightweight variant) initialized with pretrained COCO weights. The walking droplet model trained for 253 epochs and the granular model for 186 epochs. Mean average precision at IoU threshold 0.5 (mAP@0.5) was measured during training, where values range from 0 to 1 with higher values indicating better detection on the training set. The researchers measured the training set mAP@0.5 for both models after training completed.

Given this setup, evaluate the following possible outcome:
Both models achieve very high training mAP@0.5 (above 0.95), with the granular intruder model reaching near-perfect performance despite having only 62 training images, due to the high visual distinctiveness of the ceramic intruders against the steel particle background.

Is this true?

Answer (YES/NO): YES